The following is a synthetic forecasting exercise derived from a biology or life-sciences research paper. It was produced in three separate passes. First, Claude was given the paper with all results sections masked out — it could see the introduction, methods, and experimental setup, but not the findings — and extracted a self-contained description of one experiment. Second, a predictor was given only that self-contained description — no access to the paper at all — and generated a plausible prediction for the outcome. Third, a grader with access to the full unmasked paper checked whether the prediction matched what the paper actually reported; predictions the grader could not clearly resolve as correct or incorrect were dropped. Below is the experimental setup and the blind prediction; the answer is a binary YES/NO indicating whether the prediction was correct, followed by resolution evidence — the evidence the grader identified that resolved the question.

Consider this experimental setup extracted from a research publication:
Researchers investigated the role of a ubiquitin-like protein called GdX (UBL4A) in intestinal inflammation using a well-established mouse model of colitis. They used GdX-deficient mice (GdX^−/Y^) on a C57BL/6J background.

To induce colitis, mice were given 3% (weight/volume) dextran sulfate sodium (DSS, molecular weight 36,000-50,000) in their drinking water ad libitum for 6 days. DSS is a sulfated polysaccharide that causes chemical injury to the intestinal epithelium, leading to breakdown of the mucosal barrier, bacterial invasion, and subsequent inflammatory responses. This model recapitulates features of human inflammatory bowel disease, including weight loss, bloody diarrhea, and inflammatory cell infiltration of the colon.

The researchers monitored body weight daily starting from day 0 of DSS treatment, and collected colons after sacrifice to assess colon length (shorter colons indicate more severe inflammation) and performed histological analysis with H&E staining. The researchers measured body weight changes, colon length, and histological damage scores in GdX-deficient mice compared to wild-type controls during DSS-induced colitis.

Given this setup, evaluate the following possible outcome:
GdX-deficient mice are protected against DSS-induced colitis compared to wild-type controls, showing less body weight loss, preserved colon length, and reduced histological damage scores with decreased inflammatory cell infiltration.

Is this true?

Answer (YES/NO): YES